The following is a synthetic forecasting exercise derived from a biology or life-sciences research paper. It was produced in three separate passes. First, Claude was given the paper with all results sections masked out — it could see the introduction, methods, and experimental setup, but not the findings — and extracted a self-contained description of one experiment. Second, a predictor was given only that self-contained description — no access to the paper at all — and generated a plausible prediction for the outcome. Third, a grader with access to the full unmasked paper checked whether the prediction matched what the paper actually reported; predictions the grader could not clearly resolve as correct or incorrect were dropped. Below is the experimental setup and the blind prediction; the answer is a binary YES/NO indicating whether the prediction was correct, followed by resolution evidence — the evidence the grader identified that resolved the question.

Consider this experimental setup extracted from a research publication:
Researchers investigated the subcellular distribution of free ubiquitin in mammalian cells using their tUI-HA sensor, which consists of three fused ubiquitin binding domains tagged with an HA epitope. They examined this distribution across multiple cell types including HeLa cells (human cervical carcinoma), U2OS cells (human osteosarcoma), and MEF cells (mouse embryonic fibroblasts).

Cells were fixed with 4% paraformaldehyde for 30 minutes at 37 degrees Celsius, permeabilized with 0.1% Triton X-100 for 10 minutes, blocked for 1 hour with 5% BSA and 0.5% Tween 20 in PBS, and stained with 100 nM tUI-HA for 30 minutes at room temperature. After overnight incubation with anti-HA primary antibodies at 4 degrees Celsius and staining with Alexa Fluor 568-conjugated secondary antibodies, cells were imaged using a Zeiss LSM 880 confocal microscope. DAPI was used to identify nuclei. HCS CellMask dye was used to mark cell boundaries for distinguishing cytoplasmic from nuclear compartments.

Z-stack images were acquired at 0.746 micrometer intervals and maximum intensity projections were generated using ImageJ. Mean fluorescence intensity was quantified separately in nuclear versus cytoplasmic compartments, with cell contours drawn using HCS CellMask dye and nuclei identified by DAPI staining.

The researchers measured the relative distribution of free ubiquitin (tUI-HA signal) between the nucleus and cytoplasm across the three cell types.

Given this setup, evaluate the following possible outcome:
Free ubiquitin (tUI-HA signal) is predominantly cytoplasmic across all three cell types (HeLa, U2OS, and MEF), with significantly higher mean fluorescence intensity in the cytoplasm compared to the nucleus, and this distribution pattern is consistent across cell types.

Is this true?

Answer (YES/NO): NO